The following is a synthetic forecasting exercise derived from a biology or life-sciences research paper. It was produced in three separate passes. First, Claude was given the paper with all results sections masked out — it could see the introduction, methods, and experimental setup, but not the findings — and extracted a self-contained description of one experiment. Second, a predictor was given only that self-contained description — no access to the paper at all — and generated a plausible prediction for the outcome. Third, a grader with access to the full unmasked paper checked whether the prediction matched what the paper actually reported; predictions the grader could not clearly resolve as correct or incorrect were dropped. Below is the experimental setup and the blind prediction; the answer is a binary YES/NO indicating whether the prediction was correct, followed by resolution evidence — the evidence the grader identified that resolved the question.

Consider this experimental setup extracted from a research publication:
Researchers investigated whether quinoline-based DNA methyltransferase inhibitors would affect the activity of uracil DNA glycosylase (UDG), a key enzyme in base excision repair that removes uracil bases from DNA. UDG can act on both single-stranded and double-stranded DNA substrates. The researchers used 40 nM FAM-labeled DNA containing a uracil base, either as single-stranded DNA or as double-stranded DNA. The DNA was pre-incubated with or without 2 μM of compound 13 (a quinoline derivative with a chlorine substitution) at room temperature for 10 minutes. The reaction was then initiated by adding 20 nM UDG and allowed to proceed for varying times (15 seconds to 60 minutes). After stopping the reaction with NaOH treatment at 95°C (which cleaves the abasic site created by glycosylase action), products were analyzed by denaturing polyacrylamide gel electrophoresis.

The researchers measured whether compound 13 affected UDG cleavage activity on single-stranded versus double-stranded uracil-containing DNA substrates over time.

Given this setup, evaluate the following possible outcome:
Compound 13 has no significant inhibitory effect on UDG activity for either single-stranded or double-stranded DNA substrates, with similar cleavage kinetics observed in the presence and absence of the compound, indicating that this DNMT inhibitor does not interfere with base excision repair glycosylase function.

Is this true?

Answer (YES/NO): NO